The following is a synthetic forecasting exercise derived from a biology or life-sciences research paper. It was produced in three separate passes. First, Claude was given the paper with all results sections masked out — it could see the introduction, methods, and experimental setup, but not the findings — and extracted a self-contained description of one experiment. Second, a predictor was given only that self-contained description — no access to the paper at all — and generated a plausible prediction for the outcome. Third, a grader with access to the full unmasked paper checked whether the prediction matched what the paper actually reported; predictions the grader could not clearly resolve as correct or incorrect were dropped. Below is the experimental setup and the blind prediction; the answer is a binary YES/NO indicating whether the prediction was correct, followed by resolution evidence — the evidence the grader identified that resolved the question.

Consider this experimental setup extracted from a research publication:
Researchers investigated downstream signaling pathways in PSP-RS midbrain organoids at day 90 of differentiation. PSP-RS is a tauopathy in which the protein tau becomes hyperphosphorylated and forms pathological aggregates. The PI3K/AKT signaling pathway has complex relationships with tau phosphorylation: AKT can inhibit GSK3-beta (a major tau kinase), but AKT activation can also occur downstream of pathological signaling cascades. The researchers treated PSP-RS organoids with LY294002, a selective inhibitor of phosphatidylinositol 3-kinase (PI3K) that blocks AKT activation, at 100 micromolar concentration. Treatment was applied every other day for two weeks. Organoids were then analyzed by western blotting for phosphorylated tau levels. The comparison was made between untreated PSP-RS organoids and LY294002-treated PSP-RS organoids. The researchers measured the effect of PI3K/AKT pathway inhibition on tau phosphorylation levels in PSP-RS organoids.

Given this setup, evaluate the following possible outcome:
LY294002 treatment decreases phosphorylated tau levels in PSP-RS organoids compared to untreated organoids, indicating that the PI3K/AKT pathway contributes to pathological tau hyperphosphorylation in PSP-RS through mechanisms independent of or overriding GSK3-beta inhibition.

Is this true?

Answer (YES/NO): YES